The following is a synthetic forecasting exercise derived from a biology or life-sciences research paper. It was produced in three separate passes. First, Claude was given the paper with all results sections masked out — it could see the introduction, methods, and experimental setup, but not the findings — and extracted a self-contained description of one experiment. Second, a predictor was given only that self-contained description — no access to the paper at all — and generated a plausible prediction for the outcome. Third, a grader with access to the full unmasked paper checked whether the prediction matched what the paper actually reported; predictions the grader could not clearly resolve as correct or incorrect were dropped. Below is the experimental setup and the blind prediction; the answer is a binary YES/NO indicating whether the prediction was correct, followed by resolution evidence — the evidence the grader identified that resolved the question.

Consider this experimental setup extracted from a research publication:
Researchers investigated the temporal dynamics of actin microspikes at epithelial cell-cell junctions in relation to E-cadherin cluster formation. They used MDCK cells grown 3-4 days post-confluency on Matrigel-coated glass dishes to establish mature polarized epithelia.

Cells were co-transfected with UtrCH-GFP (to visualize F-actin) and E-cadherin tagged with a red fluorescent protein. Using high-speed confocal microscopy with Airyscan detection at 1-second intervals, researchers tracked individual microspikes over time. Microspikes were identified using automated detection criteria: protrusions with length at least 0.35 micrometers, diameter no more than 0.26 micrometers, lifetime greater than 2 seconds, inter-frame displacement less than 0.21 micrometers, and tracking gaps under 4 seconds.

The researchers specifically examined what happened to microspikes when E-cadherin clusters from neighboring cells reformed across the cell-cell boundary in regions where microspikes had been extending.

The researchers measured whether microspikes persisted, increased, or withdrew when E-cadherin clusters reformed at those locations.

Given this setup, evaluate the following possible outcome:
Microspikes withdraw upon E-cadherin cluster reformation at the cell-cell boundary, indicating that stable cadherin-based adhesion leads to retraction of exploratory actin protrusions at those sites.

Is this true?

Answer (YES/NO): YES